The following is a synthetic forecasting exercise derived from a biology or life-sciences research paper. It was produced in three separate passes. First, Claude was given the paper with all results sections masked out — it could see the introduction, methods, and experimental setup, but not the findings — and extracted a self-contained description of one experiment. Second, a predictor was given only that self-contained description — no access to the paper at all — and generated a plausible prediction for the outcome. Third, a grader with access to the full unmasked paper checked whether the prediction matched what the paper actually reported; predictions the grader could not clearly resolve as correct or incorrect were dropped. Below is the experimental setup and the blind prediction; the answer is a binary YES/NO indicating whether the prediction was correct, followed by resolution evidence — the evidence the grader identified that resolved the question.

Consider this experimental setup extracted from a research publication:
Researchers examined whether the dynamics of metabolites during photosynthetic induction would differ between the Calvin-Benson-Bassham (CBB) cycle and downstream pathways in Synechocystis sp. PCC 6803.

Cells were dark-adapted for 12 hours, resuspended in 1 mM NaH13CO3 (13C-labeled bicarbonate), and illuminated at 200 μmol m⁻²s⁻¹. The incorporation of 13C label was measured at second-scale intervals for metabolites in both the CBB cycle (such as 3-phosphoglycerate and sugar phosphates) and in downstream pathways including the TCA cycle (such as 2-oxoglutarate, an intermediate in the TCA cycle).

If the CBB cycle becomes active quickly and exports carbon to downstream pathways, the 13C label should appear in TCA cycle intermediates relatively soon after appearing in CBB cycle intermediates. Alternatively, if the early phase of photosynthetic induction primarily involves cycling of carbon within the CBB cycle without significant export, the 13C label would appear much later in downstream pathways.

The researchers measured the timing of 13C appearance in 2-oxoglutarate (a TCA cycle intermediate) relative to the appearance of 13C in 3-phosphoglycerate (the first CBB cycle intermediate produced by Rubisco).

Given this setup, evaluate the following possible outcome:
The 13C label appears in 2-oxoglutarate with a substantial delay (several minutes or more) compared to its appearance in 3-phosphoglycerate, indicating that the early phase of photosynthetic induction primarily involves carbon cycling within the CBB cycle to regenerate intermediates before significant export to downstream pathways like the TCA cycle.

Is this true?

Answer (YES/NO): YES